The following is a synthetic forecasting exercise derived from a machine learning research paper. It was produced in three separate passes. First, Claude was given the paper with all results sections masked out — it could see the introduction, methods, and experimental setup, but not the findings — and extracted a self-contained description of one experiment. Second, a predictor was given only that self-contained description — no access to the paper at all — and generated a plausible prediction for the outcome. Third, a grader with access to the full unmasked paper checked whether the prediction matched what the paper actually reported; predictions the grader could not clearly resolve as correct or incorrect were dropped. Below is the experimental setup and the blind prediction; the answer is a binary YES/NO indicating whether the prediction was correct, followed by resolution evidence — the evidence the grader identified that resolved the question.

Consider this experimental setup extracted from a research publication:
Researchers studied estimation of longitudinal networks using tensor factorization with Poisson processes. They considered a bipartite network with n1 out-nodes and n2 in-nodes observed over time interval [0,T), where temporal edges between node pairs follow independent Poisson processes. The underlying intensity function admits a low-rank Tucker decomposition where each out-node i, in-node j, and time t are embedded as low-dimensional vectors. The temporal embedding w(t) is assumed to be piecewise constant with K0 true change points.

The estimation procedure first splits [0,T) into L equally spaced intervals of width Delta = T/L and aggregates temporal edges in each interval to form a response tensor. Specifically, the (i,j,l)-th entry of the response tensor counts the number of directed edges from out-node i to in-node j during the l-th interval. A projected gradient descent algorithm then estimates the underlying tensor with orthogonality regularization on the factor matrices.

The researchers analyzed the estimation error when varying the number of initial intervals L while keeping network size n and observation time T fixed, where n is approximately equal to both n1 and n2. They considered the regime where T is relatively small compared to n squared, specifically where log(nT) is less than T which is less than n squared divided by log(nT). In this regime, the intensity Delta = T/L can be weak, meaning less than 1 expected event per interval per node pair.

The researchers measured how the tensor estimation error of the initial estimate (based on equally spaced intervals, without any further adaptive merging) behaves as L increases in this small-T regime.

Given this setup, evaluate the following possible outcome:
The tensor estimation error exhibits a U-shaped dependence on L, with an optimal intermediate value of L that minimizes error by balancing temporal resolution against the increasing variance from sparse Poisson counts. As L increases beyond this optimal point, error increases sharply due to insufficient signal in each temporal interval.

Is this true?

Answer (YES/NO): YES